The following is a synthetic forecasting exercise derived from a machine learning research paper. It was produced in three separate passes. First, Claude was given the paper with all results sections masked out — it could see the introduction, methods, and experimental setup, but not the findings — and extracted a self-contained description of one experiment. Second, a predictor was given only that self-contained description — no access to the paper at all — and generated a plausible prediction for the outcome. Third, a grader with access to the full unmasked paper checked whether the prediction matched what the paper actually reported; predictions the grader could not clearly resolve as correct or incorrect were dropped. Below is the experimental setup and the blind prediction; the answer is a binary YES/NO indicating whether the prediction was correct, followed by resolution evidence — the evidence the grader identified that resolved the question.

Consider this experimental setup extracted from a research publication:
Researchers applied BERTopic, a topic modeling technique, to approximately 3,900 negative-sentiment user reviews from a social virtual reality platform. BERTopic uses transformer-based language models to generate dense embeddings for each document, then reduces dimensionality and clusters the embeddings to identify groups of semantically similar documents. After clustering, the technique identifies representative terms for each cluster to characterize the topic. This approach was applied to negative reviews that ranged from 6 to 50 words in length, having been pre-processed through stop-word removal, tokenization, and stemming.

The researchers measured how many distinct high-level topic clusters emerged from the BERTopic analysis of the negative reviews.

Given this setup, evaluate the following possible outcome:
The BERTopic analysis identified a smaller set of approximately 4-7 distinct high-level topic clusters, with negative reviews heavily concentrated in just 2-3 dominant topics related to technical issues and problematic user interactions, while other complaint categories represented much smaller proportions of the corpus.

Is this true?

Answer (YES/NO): NO